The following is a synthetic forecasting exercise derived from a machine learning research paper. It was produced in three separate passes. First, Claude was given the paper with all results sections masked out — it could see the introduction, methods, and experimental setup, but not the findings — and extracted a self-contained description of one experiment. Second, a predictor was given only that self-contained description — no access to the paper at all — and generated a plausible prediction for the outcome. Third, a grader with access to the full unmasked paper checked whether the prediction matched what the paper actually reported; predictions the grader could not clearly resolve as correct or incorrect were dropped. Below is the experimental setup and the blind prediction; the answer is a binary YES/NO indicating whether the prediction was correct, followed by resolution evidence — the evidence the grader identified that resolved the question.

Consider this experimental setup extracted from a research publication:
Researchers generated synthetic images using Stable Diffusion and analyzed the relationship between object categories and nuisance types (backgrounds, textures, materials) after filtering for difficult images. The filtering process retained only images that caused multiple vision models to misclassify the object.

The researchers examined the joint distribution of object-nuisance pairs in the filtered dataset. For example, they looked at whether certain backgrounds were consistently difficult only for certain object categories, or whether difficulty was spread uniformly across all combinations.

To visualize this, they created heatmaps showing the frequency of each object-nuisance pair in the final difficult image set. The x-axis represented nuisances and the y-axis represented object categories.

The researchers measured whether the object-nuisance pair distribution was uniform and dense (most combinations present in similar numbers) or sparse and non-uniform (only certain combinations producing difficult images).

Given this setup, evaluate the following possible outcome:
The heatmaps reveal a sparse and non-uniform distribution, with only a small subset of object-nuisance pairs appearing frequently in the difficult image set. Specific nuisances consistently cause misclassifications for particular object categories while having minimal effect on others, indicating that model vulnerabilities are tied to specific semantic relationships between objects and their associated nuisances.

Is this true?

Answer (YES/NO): NO